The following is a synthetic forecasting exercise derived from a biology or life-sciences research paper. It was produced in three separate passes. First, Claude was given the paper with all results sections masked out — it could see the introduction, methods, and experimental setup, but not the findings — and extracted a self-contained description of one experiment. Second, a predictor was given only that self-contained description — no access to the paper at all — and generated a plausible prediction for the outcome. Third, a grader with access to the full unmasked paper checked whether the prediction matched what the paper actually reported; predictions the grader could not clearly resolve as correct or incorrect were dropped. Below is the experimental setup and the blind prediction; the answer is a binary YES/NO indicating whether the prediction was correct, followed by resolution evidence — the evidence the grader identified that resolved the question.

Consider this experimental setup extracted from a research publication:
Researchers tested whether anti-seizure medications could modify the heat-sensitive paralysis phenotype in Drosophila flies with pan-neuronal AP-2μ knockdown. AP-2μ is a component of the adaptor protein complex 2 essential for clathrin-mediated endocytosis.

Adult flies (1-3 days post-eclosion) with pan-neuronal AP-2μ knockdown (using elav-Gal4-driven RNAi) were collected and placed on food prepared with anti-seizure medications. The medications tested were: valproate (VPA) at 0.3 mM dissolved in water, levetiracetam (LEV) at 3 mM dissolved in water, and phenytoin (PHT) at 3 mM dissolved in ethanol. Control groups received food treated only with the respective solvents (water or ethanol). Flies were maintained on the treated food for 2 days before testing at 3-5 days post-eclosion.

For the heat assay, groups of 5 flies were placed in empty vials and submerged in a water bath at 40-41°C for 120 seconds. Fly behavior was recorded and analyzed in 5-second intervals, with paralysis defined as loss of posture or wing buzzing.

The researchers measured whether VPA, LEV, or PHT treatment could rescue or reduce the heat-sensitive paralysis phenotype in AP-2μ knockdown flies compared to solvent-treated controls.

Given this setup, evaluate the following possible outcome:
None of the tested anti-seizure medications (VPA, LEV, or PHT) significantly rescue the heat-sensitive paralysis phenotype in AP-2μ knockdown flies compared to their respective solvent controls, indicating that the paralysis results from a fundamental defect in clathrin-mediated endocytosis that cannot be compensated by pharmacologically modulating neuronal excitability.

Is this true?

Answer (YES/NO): YES